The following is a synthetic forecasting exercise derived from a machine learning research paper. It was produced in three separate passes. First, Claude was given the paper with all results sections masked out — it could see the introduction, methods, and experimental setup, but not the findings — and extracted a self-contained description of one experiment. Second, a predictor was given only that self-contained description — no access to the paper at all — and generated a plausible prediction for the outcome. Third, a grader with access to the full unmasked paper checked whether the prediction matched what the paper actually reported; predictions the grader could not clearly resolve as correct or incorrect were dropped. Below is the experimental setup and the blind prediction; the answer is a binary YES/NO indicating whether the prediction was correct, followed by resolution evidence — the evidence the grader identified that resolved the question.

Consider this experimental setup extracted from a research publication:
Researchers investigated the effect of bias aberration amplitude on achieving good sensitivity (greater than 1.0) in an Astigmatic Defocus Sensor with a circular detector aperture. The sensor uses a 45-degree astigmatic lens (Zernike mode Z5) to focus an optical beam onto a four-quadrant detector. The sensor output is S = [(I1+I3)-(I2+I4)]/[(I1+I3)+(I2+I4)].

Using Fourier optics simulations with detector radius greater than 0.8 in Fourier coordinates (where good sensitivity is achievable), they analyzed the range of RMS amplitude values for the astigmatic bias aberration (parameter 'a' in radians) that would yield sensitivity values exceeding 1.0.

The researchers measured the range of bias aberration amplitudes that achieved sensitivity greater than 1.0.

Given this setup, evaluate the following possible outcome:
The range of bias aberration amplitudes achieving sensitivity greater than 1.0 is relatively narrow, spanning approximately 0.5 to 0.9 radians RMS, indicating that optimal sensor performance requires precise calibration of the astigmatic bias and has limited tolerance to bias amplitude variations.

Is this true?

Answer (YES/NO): NO